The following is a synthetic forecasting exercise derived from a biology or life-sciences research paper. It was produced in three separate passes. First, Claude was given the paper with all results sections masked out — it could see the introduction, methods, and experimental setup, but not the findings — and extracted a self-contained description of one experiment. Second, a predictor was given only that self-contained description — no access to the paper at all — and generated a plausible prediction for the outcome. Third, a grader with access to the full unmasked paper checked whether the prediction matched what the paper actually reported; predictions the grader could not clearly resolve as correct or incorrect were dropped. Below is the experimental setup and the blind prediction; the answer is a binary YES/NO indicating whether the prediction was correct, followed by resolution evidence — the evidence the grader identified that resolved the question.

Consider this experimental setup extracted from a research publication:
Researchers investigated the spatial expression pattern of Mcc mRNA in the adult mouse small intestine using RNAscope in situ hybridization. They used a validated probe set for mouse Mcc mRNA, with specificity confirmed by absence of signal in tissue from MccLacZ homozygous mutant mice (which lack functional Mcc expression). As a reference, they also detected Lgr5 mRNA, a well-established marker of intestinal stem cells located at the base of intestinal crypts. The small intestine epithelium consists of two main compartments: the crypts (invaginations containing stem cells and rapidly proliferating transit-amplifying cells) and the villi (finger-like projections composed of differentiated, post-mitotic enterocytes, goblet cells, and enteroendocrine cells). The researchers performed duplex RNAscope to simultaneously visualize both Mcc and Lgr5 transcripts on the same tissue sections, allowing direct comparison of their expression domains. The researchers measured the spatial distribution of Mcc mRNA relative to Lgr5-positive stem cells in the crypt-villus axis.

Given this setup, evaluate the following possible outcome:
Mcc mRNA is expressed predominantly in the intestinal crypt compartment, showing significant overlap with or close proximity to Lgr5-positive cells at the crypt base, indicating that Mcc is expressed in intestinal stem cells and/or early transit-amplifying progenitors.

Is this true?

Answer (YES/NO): YES